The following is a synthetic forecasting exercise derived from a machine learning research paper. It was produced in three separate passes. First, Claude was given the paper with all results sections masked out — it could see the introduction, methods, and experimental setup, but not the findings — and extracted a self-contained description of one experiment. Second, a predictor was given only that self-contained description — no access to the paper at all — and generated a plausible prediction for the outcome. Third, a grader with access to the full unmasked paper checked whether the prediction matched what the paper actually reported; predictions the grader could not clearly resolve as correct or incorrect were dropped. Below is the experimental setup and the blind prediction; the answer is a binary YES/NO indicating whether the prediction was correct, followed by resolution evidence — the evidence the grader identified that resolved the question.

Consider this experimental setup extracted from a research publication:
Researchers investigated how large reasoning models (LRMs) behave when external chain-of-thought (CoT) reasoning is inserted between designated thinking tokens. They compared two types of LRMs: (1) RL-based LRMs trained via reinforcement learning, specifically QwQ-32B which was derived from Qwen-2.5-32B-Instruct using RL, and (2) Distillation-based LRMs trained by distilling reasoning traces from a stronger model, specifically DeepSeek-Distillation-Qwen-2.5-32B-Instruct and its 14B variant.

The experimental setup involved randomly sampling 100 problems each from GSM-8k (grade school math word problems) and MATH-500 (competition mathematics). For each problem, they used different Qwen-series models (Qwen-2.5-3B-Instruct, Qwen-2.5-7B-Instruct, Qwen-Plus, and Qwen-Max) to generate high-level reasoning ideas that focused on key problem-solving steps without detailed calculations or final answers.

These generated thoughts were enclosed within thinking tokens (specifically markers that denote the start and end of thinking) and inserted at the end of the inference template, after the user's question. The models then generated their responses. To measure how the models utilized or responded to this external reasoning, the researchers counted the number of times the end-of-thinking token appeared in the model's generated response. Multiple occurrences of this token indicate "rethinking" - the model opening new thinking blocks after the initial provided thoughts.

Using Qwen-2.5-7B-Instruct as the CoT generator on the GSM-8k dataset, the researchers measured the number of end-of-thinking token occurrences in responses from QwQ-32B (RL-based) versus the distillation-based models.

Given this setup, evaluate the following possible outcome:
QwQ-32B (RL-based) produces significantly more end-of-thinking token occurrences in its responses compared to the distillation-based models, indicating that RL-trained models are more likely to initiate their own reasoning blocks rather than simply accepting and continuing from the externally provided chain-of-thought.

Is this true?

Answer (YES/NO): YES